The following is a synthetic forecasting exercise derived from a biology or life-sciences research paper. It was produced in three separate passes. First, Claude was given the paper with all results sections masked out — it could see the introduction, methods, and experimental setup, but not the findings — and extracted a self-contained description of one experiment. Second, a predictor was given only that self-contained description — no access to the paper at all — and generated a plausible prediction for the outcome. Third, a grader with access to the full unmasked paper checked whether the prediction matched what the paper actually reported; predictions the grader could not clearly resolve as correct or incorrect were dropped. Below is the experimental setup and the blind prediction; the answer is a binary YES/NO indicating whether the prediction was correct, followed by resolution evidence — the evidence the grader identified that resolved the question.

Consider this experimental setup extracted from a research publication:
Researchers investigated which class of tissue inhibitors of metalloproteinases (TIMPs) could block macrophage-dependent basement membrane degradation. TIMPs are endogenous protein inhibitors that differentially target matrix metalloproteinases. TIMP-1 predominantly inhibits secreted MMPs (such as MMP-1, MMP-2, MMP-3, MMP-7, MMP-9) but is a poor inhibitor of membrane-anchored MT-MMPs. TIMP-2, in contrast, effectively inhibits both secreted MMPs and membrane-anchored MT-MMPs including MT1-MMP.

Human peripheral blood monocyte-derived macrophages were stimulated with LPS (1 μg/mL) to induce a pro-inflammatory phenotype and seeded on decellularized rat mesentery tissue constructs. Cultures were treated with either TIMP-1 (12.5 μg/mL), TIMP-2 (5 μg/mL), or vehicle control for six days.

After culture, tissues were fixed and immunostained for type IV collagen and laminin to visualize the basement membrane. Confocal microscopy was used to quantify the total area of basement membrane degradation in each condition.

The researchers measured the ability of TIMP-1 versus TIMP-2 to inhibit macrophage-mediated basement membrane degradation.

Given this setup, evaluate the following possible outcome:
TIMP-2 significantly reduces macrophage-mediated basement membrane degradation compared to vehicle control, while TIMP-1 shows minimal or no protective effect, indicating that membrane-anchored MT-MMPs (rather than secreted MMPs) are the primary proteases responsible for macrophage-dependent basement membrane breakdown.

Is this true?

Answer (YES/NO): YES